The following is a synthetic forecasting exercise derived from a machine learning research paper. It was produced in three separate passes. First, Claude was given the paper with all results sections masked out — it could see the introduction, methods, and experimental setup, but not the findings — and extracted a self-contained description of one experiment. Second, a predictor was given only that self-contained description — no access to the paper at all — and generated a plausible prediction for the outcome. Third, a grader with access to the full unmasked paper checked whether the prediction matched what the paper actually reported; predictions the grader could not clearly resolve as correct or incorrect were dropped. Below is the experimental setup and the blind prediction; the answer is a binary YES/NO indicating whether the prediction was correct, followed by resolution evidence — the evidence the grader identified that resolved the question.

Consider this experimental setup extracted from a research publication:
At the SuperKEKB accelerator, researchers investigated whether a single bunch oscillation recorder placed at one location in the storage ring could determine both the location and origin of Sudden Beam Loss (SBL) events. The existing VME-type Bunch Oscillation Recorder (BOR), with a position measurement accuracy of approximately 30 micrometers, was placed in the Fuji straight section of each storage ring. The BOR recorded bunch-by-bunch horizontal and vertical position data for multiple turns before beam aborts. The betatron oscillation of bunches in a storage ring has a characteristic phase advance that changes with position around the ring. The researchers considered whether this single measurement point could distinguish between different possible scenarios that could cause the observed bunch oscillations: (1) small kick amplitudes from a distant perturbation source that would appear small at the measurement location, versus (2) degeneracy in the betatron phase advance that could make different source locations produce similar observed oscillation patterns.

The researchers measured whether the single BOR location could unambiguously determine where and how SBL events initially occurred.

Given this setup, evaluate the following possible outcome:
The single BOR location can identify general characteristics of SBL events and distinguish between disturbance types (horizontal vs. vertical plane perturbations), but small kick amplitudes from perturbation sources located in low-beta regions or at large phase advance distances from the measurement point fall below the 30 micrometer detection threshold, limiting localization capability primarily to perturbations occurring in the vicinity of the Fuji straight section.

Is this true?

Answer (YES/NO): NO